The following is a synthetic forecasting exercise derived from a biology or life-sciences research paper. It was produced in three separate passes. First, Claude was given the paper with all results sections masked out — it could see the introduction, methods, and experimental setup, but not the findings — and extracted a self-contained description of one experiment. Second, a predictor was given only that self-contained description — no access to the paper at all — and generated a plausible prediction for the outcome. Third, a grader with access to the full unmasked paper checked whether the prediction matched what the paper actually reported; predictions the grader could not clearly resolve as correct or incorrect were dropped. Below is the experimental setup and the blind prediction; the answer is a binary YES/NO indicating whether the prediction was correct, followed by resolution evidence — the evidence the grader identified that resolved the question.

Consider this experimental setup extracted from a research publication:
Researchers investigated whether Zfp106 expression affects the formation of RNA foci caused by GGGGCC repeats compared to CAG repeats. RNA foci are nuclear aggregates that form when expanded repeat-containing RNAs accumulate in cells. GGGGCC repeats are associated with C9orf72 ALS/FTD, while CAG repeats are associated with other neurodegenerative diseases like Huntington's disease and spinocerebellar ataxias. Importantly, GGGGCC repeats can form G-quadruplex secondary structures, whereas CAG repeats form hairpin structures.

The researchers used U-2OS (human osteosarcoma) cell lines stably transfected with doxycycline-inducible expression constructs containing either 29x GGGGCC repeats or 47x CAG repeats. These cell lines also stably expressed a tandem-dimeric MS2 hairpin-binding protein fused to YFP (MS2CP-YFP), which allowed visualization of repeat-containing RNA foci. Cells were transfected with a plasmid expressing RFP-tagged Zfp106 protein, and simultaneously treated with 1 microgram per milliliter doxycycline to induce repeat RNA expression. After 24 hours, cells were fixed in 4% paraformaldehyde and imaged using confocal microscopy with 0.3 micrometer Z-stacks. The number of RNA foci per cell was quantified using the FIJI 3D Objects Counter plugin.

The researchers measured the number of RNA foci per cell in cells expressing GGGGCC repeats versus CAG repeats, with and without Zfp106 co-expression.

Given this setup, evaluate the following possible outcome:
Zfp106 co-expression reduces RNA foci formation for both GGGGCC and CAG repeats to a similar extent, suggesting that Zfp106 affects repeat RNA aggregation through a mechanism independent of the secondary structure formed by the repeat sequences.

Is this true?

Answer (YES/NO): NO